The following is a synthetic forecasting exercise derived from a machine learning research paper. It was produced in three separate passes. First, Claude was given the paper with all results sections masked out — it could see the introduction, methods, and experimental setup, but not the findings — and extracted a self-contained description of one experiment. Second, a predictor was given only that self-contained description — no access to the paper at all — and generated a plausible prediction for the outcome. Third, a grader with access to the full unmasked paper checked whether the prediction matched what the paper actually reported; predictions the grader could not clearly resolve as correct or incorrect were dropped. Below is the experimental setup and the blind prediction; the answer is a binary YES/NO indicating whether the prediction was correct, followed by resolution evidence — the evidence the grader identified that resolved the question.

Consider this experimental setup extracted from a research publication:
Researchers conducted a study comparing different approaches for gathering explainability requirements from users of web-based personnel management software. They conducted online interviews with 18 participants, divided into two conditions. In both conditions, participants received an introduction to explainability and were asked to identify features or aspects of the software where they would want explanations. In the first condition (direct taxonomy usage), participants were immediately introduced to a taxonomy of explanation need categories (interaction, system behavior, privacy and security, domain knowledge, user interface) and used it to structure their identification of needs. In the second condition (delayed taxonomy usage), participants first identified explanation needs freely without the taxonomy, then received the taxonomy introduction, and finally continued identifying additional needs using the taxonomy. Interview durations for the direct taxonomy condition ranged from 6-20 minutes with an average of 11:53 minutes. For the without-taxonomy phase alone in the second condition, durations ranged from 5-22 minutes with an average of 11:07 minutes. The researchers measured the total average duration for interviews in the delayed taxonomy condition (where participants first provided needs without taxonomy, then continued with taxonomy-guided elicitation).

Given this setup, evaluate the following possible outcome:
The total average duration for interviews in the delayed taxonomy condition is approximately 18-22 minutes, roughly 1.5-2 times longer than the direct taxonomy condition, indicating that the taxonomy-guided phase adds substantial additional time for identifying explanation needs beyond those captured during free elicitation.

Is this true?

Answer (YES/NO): NO